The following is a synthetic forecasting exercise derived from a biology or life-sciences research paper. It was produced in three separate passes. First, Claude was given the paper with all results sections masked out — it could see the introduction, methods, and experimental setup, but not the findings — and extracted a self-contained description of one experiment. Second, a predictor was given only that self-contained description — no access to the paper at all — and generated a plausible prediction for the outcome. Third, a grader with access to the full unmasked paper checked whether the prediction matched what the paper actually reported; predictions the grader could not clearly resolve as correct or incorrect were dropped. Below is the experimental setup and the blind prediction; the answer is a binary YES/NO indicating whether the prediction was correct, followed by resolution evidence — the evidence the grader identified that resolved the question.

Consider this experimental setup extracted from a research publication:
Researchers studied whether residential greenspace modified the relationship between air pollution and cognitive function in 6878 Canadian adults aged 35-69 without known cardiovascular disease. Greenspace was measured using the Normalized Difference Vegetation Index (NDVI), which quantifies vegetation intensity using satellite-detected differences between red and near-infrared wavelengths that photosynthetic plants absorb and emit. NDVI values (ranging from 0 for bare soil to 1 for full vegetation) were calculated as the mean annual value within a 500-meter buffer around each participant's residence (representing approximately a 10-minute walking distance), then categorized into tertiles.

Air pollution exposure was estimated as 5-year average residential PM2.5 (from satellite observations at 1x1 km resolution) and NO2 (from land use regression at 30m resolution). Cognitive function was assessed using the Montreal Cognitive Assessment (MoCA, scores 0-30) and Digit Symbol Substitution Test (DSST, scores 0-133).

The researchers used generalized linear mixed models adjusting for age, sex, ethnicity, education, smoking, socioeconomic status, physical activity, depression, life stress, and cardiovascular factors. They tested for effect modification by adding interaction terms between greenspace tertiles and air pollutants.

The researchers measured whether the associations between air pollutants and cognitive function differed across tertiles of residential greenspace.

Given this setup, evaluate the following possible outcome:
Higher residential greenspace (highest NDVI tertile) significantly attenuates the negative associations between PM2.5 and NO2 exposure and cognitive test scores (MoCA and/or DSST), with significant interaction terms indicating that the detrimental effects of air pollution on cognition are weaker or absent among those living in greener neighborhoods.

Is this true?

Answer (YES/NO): NO